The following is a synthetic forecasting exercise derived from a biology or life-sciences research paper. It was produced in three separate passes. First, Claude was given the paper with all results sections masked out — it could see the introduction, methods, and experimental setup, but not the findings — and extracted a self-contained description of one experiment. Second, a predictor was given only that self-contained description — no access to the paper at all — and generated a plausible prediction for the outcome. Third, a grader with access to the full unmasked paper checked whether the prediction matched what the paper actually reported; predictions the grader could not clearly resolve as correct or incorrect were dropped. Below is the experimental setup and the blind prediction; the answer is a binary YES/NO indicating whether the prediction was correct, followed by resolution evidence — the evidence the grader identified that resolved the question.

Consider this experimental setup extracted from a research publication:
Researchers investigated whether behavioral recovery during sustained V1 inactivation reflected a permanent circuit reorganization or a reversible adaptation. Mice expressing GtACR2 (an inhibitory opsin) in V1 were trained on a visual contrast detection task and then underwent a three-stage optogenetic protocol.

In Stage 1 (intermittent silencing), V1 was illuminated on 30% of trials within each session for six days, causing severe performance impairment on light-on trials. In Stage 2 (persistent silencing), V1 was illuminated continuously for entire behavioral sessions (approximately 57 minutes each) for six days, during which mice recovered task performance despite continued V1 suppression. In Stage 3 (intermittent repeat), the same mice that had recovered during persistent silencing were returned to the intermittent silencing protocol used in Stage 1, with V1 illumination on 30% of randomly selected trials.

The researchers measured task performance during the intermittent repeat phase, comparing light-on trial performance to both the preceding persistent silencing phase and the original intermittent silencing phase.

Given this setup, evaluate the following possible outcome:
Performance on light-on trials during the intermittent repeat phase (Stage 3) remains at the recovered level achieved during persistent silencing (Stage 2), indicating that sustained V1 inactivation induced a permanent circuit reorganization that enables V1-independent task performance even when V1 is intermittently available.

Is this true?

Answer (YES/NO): NO